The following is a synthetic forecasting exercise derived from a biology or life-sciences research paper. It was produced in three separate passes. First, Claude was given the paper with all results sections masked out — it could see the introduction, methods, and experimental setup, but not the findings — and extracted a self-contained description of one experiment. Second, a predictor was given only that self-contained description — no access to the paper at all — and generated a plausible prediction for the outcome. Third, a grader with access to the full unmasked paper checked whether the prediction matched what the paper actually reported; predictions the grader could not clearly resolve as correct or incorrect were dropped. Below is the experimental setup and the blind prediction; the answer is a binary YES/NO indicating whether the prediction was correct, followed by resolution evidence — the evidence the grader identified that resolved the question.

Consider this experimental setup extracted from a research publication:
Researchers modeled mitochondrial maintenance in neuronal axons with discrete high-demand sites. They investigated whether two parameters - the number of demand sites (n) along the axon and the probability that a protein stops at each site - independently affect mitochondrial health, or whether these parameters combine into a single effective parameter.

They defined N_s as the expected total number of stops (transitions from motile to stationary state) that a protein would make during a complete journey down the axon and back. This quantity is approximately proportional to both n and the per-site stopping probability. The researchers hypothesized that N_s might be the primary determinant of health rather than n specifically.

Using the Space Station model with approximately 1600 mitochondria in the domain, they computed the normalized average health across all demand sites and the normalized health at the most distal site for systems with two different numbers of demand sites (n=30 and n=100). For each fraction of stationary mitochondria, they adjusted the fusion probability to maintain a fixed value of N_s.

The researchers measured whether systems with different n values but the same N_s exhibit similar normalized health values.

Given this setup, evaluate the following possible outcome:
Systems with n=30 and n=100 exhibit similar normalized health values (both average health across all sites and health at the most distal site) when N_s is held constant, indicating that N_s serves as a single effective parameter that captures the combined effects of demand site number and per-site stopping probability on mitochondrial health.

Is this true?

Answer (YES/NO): YES